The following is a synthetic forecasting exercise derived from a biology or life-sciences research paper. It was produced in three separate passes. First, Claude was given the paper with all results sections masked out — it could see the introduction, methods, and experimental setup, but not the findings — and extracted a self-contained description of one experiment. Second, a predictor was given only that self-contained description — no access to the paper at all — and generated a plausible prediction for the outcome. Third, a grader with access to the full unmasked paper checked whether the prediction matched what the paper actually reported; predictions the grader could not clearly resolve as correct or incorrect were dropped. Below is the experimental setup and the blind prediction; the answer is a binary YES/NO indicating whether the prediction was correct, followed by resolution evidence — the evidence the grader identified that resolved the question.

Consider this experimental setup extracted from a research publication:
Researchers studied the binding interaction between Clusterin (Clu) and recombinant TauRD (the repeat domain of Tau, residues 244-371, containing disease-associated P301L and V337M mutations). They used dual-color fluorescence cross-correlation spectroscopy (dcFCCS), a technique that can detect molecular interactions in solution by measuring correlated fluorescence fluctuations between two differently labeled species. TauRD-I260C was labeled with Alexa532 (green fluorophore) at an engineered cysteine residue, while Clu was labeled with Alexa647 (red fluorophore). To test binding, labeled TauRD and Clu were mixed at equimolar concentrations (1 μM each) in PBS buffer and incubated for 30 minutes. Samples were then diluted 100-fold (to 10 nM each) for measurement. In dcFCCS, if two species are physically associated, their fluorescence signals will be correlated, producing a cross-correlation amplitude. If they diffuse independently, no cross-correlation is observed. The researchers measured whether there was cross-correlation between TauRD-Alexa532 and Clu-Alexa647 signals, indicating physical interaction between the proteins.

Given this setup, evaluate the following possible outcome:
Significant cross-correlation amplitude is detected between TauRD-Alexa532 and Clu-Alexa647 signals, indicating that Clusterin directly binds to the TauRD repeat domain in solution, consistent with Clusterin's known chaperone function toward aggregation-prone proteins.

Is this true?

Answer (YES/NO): NO